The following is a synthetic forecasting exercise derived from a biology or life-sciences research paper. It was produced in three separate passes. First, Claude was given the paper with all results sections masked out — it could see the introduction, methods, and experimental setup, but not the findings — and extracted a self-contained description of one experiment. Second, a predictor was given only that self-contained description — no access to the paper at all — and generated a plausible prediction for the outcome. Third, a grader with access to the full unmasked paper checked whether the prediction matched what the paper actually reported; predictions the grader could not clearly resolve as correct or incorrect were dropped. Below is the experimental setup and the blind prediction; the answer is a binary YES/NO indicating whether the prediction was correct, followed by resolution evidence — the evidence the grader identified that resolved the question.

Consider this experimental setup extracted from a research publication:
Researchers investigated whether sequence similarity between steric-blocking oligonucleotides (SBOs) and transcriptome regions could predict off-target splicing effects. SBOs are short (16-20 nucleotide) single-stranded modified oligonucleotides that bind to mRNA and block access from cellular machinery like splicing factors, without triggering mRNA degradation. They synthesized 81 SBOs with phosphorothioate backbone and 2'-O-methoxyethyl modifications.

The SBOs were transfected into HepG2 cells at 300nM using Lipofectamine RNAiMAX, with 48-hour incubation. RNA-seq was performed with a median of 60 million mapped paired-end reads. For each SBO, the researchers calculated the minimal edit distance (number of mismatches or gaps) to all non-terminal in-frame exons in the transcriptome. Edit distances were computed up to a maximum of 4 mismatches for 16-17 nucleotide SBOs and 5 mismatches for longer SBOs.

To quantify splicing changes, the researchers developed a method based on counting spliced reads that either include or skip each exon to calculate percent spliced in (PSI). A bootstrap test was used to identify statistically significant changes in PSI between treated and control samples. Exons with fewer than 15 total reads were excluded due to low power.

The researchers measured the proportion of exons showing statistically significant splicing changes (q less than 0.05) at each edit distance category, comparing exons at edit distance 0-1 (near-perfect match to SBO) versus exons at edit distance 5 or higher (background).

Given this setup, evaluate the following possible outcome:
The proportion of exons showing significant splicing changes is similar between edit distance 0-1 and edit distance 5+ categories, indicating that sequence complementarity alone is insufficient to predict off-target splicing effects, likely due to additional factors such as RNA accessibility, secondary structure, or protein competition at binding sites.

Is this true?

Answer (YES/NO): NO